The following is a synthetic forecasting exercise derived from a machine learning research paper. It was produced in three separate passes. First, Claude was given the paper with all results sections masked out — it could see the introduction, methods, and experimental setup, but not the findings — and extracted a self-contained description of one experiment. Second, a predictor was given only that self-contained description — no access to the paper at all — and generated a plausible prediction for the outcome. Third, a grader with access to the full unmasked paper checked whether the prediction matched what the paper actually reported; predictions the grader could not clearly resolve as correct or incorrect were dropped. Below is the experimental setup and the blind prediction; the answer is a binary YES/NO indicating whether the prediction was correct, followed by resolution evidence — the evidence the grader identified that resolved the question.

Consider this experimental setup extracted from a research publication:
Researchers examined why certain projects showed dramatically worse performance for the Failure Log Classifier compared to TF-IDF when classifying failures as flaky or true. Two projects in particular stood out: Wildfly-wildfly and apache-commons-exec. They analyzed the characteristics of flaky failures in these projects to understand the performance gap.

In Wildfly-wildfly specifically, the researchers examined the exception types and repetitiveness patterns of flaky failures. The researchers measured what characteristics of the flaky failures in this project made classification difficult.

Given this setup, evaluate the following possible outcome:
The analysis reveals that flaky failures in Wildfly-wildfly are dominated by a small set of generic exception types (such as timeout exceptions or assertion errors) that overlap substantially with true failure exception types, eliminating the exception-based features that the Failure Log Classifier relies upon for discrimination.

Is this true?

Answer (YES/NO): NO